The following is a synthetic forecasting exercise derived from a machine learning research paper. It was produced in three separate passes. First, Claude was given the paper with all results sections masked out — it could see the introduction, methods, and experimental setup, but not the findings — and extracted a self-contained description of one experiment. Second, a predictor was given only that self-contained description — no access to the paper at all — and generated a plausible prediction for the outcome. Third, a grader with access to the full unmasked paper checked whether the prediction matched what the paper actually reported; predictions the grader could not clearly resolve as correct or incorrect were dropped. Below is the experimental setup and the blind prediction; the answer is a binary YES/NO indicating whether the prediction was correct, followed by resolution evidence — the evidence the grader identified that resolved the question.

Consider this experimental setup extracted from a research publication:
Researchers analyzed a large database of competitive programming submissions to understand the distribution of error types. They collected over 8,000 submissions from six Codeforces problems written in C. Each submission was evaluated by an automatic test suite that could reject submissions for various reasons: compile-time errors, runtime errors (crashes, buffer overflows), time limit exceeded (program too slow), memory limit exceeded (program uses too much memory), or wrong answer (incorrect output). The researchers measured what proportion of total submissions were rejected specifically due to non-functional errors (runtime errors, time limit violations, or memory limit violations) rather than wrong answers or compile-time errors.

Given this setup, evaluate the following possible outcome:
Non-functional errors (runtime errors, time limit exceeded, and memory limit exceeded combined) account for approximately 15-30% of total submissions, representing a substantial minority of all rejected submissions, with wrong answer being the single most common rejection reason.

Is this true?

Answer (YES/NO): NO